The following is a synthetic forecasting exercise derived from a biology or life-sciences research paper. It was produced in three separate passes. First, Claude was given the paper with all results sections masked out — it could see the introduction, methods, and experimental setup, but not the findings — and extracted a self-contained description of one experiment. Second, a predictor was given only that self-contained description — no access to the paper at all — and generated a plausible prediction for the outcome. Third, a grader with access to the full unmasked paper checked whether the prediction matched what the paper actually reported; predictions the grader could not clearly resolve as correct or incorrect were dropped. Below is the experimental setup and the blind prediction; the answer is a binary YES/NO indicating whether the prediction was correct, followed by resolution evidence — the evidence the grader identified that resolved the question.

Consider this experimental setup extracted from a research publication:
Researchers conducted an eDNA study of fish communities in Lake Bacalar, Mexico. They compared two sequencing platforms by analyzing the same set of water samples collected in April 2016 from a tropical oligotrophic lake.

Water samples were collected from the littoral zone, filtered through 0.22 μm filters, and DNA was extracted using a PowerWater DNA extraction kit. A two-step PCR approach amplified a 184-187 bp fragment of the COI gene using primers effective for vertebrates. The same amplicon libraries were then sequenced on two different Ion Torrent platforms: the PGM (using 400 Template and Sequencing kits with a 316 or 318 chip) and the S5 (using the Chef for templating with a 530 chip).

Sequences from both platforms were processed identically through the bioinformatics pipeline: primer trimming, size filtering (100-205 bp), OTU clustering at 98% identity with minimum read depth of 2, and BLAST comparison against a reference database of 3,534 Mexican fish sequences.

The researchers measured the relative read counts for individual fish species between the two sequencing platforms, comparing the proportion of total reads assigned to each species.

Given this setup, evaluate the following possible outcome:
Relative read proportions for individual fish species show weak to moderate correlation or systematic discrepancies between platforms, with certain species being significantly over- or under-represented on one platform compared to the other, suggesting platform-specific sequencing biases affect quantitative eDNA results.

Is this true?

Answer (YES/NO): YES